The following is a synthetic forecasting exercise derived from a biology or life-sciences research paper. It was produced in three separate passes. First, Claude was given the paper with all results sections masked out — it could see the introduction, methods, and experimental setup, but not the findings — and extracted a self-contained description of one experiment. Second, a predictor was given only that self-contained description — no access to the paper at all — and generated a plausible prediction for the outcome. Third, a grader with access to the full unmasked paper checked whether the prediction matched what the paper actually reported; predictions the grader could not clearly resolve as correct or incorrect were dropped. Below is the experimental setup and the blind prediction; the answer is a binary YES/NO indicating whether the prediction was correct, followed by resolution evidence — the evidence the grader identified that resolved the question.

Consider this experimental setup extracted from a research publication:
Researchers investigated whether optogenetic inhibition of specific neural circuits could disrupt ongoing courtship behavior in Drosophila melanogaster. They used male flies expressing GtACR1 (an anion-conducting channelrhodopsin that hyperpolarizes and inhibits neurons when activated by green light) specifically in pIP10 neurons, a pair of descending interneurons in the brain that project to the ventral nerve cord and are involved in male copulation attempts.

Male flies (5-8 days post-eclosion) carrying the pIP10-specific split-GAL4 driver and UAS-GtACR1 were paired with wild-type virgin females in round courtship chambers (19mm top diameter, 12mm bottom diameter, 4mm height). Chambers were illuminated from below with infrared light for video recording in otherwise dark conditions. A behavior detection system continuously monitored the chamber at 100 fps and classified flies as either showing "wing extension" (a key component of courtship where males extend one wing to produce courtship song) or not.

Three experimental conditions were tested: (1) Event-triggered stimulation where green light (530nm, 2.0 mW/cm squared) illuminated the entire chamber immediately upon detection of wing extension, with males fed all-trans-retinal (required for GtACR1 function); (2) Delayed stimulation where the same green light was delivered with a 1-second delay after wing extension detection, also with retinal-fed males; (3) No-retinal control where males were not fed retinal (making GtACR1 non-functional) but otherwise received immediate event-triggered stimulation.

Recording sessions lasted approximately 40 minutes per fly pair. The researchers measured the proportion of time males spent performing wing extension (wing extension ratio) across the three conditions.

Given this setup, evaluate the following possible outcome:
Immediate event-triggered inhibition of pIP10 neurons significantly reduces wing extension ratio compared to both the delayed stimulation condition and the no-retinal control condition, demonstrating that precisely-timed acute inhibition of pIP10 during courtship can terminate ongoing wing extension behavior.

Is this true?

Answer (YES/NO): YES